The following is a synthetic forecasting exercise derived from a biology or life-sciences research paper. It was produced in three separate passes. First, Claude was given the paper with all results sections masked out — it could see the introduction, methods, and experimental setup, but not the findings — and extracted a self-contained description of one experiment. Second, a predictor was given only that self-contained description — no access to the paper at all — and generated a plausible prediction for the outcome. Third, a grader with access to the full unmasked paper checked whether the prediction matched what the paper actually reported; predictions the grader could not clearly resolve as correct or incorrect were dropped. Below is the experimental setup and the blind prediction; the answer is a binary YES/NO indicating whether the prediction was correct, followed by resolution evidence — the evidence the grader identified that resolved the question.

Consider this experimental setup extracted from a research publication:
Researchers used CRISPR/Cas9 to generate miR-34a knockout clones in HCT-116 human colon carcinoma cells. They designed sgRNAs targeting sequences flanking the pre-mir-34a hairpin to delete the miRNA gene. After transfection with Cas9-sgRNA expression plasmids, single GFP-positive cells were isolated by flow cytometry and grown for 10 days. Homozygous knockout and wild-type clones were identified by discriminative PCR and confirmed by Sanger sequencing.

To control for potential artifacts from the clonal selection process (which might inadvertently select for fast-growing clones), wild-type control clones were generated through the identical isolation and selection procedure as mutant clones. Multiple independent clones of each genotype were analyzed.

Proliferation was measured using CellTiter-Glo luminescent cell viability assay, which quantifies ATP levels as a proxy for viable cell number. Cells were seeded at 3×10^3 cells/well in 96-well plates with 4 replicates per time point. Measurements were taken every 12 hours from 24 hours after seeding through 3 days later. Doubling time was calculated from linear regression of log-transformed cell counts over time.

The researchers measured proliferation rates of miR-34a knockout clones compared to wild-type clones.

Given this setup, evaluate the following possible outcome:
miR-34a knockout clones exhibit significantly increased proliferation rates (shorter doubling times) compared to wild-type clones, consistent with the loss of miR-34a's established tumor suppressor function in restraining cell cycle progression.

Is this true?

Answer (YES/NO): NO